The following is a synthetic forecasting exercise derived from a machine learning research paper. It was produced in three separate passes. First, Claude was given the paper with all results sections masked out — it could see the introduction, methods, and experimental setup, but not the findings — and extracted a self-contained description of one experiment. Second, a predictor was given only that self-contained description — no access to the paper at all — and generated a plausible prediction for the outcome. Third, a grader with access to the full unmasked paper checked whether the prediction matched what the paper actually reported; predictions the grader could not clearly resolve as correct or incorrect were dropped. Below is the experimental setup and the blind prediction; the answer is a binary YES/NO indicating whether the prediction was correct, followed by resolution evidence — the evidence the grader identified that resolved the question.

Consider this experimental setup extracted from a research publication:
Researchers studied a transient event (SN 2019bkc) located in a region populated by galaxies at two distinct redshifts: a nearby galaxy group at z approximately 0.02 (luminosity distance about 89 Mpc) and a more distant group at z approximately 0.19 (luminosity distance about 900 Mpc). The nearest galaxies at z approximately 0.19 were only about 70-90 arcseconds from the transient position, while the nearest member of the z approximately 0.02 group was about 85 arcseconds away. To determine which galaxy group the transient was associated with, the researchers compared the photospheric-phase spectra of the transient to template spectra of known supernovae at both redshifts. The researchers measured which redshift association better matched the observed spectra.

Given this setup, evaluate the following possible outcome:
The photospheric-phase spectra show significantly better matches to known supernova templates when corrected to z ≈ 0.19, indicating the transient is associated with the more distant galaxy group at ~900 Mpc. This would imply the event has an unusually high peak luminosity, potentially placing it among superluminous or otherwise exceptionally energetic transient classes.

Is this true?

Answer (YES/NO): NO